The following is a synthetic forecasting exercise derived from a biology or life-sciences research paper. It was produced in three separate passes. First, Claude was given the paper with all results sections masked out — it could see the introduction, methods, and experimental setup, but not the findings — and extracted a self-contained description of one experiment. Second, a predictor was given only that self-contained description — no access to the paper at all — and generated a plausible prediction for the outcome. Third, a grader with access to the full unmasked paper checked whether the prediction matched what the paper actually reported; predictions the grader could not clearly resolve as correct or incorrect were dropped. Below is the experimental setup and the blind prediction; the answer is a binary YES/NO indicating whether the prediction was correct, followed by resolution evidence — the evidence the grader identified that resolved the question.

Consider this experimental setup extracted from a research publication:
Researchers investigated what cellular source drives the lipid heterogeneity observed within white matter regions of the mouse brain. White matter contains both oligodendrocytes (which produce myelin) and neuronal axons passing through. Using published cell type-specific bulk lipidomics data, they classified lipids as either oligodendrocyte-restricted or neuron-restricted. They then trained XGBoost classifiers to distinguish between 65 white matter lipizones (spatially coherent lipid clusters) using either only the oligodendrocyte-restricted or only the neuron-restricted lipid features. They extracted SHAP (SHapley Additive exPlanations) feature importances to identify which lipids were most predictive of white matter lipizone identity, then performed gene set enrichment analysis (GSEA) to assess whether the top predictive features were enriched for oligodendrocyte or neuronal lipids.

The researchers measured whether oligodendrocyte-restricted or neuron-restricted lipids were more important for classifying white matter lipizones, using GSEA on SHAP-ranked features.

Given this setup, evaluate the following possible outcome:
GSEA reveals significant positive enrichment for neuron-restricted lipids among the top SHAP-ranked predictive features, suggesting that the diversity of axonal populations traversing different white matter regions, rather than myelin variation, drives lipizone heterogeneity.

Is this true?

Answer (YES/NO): NO